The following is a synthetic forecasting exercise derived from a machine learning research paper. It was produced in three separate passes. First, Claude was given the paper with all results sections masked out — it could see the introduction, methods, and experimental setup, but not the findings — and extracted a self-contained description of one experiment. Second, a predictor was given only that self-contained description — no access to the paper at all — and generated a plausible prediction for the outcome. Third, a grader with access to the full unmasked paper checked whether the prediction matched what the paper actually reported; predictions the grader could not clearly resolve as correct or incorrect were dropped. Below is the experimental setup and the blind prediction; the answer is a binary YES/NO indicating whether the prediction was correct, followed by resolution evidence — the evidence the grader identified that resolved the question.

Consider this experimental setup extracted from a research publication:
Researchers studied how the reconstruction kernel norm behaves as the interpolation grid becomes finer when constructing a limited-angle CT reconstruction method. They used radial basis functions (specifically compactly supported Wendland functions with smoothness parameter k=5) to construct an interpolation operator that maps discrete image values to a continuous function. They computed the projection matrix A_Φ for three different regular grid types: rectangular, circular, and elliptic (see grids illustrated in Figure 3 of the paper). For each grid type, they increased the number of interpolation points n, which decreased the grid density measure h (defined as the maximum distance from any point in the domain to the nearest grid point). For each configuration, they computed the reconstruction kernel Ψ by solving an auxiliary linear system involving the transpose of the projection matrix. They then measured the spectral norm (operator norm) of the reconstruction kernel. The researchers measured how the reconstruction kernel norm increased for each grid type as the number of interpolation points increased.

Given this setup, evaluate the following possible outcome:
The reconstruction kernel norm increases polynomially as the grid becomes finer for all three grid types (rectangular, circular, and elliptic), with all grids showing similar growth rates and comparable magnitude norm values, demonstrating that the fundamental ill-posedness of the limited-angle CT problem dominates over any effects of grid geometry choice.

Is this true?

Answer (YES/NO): NO